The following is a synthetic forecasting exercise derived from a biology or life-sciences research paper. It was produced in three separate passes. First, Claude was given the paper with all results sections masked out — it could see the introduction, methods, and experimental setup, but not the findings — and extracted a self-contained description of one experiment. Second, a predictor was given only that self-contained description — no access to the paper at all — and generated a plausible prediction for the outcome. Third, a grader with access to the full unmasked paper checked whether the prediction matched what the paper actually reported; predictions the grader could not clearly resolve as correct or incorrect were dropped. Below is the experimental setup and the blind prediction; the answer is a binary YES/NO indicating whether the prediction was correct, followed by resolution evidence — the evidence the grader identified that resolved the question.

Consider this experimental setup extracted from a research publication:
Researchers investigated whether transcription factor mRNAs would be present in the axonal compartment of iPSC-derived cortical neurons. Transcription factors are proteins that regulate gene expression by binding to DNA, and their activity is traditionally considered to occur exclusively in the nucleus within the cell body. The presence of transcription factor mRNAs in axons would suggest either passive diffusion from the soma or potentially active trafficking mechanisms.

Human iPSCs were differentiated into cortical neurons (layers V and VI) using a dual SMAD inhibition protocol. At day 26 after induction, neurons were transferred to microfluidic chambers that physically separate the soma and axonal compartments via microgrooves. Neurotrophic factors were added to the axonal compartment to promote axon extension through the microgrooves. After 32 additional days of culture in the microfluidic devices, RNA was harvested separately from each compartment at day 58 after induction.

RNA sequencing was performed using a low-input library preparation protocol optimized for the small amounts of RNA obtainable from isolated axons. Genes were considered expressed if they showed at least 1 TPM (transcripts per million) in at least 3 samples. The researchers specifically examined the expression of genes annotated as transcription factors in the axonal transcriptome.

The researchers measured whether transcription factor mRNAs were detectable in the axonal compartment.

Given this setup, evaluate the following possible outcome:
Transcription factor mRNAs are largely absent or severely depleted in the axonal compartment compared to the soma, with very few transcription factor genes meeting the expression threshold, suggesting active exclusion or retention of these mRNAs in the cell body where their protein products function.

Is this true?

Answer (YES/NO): NO